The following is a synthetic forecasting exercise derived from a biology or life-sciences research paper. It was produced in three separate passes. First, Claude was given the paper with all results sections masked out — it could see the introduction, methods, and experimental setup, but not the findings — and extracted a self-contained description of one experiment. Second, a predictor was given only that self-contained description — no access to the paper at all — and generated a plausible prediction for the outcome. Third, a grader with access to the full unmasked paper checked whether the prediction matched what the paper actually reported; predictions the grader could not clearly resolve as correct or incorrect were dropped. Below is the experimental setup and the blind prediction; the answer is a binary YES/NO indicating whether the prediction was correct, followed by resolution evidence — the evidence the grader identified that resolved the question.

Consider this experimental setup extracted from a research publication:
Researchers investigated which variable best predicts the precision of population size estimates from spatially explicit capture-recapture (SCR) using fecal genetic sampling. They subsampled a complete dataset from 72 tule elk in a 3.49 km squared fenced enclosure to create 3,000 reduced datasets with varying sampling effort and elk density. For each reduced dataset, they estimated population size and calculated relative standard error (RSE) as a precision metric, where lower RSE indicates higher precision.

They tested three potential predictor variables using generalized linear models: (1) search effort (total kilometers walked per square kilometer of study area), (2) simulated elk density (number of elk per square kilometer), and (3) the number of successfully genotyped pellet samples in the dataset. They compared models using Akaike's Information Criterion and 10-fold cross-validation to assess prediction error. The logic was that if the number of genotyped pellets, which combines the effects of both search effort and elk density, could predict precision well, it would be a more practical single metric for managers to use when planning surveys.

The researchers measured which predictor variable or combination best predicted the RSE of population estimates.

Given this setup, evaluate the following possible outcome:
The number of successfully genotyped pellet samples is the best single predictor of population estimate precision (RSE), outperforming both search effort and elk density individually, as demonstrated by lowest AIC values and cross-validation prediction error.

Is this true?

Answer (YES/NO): YES